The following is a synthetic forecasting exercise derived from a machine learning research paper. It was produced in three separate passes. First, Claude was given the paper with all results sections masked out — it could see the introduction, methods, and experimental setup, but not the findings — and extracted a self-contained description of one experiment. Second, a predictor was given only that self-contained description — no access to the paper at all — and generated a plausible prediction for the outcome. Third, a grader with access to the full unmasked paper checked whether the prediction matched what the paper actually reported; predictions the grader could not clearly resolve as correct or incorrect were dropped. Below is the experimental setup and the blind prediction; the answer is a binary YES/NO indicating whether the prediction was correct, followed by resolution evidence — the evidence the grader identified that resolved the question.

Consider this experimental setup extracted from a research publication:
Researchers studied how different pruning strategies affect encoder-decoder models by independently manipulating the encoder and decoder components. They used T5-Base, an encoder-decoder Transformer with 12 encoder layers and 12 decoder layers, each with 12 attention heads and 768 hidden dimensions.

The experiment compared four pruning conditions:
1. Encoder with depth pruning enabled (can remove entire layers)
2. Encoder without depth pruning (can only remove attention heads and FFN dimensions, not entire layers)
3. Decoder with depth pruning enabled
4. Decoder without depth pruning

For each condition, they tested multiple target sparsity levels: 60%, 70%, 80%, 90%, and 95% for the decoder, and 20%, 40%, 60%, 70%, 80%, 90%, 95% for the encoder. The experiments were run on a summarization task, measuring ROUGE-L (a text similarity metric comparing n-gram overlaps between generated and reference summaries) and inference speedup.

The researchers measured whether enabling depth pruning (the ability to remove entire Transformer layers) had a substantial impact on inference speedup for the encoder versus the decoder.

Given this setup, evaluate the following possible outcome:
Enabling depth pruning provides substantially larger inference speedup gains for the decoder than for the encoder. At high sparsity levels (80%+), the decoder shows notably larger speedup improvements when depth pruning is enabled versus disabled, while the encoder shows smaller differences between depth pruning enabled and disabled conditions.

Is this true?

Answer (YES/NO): YES